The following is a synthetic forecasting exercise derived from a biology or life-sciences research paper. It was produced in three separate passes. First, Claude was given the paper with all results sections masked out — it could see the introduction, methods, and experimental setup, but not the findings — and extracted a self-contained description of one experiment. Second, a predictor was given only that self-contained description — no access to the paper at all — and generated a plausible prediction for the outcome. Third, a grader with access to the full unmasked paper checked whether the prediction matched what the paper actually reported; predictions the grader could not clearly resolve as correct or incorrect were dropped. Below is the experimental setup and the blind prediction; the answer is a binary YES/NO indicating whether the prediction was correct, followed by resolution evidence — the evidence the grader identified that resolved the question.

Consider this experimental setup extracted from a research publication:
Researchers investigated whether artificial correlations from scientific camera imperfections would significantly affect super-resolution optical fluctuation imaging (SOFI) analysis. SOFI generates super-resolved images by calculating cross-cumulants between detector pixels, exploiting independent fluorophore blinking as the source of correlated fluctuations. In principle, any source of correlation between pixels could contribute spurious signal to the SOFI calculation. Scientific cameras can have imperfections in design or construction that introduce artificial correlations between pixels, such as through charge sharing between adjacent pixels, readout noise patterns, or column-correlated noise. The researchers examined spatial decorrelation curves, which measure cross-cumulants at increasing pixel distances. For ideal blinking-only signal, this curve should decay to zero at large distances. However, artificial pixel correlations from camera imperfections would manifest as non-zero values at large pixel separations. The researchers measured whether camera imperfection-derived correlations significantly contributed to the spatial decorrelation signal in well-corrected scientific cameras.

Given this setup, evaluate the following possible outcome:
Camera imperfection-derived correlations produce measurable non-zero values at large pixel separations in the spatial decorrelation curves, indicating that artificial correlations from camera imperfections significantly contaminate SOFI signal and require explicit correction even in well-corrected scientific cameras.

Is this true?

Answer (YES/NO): NO